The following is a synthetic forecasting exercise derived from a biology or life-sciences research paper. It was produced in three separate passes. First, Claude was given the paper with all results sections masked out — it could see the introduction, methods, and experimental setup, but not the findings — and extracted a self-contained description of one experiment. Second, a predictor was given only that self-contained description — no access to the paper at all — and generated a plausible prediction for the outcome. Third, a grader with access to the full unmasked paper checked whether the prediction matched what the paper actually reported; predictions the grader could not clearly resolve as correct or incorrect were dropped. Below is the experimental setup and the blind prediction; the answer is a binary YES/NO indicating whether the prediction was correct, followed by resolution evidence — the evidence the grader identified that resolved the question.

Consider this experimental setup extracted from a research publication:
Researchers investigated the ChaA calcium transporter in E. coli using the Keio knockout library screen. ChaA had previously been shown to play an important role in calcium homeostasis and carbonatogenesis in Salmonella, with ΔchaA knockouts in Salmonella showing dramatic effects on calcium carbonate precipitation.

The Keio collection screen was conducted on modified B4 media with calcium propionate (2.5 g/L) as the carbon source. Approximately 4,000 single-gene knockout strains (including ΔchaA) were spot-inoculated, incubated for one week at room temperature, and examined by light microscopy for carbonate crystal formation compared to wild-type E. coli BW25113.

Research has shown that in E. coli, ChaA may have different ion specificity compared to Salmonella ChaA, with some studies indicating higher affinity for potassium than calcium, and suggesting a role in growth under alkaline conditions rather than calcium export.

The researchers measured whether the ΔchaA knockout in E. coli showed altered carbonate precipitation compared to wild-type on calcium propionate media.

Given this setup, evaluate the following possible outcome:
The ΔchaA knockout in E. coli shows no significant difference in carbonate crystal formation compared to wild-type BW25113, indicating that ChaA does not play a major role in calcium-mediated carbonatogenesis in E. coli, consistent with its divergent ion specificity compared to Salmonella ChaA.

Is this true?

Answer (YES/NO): YES